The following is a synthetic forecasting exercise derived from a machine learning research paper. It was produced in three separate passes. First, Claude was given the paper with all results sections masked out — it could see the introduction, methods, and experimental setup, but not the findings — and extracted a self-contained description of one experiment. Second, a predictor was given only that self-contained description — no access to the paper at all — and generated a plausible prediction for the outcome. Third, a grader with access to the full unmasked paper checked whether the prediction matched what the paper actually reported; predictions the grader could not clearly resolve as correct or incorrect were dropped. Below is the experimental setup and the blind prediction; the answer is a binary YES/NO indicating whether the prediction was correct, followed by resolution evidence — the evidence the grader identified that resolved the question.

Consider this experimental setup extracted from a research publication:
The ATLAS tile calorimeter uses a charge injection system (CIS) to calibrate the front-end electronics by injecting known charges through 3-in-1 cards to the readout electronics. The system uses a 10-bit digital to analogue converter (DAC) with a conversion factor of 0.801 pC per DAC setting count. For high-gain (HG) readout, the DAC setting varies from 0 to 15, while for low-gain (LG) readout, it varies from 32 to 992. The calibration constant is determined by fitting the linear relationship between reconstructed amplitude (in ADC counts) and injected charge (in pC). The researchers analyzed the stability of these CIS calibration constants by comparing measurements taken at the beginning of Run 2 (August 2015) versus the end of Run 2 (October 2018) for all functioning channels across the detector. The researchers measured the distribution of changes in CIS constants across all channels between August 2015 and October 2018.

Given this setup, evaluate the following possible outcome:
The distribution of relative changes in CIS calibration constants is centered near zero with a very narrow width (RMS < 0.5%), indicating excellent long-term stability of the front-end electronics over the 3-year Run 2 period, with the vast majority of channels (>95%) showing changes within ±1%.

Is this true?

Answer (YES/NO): YES